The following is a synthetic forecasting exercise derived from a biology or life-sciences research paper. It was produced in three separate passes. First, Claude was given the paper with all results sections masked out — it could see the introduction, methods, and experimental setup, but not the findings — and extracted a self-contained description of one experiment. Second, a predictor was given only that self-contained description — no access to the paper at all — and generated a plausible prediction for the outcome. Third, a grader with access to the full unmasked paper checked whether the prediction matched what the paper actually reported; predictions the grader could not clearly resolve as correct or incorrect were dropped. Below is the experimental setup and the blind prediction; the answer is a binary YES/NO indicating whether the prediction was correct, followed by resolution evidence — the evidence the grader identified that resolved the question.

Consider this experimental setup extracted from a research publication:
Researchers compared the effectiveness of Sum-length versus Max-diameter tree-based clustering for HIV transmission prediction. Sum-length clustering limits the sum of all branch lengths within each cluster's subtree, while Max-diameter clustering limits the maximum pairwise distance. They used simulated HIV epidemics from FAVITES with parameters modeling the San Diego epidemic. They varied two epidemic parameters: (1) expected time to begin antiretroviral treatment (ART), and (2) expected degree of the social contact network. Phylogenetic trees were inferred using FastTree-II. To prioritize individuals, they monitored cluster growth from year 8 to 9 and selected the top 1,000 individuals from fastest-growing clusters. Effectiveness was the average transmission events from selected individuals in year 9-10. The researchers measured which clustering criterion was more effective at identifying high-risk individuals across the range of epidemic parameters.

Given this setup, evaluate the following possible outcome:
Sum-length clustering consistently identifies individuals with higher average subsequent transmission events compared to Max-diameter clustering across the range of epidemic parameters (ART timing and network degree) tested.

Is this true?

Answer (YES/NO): YES